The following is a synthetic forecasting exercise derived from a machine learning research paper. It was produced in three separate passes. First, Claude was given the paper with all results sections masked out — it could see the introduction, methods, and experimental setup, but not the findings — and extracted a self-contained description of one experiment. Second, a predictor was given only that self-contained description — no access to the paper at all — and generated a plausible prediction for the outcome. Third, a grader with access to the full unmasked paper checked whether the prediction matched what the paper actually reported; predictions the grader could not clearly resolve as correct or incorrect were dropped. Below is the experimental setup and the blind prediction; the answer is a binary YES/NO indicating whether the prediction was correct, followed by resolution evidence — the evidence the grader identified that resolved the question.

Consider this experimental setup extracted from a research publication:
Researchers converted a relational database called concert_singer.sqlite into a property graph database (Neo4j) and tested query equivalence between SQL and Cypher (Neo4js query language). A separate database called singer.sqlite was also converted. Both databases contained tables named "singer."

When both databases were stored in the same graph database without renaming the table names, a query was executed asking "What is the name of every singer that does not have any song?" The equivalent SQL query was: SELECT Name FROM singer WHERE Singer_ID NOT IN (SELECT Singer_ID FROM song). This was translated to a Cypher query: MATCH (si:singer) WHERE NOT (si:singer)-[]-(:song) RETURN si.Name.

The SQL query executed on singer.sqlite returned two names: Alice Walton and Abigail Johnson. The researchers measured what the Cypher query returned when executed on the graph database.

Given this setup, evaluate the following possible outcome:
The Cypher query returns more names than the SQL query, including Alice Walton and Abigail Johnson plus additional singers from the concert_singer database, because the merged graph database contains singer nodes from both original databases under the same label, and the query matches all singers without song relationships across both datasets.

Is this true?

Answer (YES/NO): YES